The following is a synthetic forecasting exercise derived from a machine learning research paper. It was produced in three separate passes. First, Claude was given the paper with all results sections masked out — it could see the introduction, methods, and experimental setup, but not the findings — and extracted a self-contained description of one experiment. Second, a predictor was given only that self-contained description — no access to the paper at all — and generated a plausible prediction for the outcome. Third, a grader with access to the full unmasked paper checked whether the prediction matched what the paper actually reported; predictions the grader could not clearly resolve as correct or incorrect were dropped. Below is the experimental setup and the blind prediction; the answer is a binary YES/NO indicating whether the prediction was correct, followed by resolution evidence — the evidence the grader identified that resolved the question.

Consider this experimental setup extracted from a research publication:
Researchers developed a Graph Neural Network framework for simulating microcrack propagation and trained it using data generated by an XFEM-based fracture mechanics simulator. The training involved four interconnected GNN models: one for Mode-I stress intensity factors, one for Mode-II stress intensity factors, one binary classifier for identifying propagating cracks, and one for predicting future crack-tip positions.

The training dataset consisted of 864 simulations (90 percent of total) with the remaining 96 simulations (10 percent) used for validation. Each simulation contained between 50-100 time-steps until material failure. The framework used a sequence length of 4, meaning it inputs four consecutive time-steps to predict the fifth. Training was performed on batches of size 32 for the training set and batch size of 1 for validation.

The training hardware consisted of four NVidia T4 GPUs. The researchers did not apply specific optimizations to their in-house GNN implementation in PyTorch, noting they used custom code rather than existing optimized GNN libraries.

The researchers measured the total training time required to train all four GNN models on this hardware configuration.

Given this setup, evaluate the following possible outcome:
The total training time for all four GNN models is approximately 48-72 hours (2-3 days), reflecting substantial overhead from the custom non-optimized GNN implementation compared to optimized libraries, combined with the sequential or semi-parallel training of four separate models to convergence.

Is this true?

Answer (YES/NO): NO